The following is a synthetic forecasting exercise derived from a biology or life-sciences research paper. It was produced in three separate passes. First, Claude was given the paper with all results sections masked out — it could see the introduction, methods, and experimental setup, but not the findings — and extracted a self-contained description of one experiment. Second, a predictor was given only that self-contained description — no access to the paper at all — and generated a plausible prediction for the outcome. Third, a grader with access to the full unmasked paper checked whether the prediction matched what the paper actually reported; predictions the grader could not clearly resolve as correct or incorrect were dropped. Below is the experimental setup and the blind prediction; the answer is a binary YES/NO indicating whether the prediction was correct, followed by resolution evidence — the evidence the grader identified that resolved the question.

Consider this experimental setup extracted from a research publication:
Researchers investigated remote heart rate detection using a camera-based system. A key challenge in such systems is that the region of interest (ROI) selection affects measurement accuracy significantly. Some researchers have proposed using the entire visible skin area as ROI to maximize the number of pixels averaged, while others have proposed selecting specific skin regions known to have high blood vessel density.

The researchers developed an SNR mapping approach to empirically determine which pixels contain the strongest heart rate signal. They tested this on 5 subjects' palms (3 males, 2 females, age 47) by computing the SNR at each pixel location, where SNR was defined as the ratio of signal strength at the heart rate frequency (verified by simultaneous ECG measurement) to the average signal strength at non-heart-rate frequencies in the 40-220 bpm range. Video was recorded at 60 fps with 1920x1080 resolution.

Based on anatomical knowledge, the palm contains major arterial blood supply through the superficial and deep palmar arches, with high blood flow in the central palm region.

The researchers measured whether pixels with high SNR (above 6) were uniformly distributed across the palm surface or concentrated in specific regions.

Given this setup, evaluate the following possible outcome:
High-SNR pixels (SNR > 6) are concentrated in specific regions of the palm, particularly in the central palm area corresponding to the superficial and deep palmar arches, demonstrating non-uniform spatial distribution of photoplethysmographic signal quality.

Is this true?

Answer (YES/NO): NO